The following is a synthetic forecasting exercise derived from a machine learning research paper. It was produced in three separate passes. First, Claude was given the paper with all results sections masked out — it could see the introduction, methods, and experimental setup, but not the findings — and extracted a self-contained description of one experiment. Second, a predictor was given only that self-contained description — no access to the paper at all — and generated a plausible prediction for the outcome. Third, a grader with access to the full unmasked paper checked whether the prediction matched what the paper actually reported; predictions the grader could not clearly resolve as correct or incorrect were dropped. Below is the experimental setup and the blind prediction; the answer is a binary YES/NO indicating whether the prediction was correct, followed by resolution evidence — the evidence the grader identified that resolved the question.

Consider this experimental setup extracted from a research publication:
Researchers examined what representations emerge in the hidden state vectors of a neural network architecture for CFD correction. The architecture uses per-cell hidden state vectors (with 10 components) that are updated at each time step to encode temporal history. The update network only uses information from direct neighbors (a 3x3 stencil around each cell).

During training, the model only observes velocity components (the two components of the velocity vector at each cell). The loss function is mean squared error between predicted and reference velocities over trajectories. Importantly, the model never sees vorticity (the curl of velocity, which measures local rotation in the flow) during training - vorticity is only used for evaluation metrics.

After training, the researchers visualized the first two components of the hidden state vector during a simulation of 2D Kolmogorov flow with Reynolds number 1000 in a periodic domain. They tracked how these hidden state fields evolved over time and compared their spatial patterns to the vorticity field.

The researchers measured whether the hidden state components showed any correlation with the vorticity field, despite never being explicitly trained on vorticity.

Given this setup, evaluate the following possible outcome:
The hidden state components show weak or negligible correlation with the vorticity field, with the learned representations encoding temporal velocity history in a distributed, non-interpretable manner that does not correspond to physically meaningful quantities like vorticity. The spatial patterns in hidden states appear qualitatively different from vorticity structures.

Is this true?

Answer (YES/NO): NO